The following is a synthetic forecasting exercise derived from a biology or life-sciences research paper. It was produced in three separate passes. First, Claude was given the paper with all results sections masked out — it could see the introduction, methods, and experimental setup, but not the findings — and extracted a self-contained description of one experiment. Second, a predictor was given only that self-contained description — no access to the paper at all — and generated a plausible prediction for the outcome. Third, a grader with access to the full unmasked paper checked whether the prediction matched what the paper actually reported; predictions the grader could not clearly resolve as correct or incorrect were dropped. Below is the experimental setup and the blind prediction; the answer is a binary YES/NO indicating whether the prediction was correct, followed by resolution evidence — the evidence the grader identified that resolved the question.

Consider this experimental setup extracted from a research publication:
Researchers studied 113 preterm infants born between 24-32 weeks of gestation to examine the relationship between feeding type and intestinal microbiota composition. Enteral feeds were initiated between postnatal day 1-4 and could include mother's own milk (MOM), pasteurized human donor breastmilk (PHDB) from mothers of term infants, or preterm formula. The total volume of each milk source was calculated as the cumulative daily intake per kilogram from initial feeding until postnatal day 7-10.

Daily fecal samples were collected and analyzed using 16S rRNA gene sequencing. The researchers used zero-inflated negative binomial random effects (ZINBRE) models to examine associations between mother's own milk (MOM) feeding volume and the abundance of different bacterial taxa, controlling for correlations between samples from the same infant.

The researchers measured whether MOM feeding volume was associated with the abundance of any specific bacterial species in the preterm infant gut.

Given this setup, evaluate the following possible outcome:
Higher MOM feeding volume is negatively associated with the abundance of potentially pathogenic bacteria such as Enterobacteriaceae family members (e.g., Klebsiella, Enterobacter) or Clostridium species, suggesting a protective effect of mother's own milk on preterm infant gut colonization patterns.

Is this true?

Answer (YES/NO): NO